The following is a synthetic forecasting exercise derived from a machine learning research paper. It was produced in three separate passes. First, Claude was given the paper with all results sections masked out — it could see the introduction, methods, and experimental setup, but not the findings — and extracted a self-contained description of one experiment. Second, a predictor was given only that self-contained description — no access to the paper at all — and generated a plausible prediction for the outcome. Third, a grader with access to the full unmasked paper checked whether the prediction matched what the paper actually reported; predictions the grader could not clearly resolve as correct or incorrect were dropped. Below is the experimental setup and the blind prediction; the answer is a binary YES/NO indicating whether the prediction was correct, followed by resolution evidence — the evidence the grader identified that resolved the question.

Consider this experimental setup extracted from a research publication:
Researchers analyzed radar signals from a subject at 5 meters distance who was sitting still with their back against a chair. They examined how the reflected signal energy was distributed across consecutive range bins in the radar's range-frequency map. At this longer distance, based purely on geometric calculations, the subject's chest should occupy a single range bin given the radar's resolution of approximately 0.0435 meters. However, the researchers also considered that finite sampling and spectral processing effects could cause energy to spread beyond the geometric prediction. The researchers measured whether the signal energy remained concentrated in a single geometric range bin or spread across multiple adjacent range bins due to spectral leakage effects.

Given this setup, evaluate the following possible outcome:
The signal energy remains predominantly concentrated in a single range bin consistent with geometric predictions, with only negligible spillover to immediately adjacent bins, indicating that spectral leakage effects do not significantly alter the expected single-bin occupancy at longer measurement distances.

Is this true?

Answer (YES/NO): NO